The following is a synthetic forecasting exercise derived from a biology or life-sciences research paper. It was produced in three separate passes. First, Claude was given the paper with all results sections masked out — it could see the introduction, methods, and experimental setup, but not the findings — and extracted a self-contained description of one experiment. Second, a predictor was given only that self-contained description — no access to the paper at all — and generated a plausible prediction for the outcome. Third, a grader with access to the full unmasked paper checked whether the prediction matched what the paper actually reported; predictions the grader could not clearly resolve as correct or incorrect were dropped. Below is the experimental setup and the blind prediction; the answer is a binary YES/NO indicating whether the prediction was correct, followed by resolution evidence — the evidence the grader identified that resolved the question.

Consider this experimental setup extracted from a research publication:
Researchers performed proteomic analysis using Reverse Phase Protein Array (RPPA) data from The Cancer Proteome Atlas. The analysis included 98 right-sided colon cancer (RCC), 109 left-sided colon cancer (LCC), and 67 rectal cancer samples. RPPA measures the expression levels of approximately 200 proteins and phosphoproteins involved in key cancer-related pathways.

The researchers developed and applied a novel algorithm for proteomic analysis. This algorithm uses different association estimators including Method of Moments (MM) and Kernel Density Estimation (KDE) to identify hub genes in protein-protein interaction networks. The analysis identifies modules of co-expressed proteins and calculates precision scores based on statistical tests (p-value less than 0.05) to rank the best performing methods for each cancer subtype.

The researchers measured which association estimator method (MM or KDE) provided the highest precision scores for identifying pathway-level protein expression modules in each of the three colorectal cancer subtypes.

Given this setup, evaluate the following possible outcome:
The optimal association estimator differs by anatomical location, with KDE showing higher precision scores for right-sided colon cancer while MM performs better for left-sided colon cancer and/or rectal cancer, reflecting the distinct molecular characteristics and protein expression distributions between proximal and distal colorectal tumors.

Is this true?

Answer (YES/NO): NO